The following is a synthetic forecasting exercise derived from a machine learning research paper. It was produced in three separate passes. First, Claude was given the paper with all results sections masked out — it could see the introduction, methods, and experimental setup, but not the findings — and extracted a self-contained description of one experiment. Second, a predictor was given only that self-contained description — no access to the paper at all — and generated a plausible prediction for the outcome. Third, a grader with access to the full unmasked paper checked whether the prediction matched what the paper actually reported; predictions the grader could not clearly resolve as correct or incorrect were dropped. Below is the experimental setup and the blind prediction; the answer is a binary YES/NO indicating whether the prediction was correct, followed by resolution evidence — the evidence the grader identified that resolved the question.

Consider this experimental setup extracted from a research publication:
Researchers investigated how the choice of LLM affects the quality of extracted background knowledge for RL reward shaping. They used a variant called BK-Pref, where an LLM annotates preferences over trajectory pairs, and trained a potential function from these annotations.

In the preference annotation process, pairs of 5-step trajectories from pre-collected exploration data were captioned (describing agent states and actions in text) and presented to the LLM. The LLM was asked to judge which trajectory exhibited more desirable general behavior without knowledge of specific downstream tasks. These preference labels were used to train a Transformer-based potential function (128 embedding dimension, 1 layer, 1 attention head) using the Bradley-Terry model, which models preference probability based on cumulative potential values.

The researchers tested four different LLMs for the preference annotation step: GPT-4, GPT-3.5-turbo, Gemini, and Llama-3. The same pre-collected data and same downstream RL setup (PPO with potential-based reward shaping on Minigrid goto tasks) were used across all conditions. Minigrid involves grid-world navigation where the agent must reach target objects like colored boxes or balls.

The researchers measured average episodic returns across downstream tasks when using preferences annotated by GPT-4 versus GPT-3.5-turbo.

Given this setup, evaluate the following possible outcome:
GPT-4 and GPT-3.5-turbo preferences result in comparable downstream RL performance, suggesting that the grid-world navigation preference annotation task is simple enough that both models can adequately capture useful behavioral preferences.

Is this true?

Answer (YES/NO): YES